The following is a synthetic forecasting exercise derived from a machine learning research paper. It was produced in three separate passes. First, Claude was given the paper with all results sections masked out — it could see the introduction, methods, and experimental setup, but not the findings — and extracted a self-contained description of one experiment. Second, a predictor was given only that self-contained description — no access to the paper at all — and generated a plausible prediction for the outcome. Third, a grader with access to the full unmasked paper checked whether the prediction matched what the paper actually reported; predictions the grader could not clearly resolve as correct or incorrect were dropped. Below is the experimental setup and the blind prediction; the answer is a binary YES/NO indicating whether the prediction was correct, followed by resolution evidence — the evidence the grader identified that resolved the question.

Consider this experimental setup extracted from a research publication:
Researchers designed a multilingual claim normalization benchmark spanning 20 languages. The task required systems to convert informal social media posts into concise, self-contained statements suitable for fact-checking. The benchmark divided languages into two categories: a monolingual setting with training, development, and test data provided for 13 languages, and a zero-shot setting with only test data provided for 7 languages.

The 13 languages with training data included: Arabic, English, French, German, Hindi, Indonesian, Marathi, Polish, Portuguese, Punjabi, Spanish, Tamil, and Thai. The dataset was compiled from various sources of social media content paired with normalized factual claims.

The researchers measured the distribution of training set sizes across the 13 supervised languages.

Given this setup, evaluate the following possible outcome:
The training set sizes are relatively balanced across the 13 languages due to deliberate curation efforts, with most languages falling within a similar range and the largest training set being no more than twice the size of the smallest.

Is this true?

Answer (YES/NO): NO